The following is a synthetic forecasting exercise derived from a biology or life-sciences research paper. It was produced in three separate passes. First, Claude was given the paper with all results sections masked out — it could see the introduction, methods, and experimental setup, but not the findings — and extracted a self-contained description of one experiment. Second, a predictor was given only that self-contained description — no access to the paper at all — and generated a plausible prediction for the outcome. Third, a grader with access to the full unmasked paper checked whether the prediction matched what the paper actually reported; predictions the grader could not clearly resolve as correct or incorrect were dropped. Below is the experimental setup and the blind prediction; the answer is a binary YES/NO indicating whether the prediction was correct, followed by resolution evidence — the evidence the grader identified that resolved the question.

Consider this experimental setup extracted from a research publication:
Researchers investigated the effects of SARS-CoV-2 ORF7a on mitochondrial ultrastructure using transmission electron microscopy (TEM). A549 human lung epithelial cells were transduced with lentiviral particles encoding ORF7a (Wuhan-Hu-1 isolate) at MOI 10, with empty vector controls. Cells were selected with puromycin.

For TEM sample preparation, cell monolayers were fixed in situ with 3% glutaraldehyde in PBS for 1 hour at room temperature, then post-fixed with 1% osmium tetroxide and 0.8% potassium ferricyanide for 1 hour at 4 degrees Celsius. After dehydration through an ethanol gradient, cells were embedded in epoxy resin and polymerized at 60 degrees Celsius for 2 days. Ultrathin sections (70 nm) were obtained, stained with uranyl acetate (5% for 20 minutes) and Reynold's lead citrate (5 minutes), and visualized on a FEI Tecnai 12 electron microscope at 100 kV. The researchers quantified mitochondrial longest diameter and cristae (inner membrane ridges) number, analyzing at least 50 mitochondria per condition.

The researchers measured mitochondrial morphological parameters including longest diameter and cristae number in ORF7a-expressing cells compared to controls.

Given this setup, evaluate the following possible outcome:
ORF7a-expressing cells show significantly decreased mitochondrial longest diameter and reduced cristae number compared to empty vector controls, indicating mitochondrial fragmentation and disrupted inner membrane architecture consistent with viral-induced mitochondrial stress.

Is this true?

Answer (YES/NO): NO